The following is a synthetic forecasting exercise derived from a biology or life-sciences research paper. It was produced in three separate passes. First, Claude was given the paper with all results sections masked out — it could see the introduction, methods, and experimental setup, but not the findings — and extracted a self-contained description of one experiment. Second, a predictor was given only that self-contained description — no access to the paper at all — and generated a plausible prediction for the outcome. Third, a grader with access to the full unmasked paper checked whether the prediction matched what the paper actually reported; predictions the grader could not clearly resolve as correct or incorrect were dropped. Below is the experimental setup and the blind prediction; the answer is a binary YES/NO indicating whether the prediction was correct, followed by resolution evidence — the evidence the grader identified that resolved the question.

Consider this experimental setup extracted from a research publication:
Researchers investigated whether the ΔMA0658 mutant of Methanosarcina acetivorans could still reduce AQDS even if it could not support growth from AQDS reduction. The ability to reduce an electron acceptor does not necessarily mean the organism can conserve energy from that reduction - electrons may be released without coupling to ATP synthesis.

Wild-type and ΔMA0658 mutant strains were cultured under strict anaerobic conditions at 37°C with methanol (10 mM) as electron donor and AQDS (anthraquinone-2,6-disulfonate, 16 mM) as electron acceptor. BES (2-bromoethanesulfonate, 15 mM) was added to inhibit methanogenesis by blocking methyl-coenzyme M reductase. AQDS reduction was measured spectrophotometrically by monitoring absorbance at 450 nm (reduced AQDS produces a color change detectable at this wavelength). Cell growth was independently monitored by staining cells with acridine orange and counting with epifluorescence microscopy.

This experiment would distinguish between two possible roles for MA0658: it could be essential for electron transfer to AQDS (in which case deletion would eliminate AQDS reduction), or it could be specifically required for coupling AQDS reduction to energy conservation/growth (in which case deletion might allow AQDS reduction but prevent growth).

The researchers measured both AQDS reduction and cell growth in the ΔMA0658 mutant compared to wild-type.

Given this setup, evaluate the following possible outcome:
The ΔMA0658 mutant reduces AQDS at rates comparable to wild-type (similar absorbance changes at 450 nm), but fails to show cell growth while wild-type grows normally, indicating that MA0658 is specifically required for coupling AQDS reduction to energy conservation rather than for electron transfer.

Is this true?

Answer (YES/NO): NO